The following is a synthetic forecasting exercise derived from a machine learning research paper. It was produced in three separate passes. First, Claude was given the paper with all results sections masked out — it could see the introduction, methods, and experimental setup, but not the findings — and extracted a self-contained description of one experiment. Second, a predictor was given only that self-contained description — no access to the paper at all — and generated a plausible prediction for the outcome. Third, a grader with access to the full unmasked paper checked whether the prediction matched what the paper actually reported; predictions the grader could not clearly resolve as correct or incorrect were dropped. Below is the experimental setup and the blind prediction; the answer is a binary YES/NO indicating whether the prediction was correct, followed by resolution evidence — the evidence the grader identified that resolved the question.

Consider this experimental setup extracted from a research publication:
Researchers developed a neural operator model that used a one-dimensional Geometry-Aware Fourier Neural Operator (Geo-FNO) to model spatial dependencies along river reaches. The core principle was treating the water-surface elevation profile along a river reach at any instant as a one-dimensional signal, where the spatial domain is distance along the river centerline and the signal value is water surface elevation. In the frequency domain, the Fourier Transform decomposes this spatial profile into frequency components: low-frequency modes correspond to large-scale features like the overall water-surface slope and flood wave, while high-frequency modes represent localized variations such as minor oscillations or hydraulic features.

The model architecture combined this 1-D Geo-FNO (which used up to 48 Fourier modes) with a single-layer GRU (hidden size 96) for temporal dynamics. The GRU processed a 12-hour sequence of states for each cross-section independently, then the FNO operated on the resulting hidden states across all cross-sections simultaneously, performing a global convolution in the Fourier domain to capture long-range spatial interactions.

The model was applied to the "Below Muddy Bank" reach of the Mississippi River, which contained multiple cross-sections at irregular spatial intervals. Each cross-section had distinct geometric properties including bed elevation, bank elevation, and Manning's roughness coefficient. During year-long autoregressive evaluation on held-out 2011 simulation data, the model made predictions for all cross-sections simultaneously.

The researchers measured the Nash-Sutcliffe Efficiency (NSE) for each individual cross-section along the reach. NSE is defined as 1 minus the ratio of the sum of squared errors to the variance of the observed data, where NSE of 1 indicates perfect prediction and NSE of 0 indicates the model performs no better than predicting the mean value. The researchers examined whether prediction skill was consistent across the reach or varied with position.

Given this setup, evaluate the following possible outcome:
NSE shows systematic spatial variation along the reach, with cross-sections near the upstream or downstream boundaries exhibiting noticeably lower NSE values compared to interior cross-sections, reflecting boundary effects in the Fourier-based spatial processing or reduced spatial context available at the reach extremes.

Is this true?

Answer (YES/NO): NO